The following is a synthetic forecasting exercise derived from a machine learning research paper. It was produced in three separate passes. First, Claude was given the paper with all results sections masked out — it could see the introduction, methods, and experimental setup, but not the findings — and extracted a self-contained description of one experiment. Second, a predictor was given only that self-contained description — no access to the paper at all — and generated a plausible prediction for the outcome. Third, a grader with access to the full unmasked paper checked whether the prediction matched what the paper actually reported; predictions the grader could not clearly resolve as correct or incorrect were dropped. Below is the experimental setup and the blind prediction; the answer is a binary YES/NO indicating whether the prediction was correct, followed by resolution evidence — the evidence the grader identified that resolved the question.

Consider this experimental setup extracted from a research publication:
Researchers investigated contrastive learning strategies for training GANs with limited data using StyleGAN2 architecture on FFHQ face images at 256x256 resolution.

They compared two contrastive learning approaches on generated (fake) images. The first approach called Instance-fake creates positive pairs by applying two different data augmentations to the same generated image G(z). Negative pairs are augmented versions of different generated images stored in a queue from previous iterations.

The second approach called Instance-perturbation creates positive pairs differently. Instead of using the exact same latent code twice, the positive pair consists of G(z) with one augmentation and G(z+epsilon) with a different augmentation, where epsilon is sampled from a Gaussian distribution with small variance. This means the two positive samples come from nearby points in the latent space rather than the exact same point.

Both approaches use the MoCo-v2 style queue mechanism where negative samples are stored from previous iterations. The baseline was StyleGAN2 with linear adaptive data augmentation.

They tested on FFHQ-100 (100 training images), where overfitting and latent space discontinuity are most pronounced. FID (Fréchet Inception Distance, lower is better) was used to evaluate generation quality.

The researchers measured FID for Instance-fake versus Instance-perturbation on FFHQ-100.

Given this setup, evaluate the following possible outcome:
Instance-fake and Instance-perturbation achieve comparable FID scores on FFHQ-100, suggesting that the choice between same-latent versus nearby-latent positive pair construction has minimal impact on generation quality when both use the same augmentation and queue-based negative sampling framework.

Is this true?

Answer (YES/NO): NO